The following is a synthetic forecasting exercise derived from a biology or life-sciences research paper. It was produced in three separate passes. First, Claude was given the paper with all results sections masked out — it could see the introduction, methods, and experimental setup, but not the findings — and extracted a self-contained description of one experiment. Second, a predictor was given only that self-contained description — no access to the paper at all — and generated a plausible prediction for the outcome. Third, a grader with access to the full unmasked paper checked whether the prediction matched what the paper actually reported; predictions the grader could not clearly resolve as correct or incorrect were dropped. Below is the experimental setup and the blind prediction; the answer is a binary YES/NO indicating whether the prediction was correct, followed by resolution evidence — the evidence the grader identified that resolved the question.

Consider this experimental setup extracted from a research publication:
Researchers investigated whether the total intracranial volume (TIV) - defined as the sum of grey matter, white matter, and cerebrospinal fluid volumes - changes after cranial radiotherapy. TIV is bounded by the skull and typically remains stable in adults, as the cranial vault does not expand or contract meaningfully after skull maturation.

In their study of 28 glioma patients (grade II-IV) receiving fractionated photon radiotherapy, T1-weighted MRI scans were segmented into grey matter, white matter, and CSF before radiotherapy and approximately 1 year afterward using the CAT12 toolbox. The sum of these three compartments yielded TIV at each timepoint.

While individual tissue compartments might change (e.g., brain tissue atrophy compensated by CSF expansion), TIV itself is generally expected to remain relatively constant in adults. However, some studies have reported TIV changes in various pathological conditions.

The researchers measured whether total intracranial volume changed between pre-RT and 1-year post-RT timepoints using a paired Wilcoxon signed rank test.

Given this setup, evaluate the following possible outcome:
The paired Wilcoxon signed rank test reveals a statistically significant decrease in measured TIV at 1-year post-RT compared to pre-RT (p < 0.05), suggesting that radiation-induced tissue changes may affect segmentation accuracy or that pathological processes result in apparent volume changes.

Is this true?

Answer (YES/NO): NO